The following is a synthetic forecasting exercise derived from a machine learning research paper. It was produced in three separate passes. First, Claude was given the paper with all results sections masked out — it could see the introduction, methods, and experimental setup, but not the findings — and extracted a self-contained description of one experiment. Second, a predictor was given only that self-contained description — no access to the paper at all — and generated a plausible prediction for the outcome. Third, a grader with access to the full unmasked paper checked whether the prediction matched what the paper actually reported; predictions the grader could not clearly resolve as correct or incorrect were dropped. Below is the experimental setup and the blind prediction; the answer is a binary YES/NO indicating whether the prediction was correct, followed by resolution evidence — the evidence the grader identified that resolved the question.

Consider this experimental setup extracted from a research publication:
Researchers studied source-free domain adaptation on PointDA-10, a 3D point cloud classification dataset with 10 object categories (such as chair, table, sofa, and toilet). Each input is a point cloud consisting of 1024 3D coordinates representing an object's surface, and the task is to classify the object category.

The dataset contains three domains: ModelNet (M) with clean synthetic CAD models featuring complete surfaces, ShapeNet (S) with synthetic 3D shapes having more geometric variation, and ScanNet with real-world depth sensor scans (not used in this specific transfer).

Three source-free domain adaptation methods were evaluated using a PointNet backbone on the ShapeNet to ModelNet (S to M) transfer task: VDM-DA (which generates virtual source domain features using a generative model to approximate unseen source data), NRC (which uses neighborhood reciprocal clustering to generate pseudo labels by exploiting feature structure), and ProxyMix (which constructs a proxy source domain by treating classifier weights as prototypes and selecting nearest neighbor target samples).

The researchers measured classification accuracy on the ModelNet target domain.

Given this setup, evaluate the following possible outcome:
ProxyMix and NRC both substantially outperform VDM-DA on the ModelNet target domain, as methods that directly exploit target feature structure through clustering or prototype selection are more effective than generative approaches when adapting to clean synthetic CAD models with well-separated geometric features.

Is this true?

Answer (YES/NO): NO